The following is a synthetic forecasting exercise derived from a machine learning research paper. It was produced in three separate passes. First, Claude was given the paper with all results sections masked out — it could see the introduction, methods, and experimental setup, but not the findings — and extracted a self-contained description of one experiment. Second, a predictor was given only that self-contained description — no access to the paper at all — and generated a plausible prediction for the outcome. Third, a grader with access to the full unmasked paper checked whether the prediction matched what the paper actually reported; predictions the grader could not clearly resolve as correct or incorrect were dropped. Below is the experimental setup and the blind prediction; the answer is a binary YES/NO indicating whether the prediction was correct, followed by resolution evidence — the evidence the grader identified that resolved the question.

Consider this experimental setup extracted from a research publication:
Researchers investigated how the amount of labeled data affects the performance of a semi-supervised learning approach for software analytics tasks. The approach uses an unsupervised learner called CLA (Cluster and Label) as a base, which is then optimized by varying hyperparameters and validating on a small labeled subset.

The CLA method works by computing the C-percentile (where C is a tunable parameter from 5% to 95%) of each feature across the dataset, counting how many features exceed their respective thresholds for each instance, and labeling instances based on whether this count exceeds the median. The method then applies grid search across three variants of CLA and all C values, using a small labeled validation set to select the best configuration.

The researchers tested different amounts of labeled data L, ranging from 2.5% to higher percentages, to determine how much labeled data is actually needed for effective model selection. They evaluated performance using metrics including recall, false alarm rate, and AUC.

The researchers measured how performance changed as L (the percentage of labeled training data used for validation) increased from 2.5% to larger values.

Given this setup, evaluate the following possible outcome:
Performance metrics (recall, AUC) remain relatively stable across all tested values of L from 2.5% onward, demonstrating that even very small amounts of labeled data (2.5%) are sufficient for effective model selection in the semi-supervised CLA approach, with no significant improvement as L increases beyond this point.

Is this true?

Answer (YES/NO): YES